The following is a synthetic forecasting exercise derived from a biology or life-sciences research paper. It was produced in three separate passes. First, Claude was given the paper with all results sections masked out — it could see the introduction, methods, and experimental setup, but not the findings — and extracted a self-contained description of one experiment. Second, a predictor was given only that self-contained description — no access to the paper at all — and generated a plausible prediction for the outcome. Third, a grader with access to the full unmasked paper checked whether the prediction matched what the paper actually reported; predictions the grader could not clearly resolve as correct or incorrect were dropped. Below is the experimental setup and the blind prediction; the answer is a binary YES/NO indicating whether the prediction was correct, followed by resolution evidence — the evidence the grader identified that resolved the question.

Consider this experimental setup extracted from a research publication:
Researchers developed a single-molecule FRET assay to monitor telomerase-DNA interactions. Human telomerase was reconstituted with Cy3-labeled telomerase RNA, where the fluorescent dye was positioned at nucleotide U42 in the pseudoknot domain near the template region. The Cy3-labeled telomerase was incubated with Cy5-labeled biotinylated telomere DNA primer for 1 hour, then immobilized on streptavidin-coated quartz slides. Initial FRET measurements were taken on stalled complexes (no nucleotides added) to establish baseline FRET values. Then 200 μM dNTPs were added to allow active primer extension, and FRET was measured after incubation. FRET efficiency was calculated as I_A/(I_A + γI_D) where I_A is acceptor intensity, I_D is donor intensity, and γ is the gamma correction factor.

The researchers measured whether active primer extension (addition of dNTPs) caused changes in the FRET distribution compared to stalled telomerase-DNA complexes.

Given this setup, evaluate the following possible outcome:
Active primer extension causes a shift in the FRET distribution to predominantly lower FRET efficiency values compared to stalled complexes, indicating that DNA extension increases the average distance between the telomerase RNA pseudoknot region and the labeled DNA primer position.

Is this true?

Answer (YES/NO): YES